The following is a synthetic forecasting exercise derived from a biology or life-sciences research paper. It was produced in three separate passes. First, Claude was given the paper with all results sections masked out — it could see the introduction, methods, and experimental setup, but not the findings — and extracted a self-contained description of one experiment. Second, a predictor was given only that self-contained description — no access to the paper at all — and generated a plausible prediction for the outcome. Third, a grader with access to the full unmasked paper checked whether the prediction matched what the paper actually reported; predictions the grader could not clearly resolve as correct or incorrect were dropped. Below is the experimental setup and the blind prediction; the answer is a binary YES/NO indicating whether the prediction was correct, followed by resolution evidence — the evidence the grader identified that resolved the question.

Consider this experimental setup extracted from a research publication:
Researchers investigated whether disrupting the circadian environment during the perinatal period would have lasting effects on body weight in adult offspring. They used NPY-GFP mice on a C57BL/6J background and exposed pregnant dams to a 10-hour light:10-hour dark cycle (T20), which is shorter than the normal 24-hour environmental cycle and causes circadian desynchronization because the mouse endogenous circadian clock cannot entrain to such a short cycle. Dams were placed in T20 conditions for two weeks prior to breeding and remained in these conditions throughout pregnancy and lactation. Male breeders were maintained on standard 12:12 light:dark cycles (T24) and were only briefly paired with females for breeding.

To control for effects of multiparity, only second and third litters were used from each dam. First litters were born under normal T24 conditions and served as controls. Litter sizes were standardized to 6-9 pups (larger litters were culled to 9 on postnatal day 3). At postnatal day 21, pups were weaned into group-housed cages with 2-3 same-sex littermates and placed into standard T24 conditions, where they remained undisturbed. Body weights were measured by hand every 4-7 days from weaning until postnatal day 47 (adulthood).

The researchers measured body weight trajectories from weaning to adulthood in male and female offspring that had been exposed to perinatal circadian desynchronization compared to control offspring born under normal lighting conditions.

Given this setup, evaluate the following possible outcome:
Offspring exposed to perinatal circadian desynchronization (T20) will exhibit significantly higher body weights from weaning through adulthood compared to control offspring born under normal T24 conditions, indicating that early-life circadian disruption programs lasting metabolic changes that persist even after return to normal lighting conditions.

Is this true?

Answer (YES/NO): NO